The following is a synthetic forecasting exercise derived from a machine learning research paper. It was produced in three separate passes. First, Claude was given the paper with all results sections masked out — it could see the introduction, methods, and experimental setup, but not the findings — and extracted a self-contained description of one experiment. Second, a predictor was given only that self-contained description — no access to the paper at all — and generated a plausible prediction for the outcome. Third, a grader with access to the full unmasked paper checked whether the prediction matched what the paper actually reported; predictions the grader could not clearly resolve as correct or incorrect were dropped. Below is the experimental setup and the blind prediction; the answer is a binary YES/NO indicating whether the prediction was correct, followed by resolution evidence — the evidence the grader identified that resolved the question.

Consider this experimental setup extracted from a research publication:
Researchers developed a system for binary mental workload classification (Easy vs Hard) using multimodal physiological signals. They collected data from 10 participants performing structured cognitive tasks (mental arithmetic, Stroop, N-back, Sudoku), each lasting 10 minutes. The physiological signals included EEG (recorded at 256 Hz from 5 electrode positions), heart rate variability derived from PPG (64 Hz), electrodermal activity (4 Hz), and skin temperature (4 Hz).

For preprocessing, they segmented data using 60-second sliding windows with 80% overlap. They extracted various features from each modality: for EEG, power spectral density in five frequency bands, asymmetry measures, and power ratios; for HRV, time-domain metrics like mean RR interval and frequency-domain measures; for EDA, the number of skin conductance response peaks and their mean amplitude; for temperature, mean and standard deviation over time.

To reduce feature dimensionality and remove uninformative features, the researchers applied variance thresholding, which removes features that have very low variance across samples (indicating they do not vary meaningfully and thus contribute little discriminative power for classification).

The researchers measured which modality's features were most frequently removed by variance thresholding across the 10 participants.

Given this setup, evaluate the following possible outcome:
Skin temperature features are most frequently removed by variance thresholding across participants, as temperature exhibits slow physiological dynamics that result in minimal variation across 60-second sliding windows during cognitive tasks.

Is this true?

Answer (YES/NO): NO